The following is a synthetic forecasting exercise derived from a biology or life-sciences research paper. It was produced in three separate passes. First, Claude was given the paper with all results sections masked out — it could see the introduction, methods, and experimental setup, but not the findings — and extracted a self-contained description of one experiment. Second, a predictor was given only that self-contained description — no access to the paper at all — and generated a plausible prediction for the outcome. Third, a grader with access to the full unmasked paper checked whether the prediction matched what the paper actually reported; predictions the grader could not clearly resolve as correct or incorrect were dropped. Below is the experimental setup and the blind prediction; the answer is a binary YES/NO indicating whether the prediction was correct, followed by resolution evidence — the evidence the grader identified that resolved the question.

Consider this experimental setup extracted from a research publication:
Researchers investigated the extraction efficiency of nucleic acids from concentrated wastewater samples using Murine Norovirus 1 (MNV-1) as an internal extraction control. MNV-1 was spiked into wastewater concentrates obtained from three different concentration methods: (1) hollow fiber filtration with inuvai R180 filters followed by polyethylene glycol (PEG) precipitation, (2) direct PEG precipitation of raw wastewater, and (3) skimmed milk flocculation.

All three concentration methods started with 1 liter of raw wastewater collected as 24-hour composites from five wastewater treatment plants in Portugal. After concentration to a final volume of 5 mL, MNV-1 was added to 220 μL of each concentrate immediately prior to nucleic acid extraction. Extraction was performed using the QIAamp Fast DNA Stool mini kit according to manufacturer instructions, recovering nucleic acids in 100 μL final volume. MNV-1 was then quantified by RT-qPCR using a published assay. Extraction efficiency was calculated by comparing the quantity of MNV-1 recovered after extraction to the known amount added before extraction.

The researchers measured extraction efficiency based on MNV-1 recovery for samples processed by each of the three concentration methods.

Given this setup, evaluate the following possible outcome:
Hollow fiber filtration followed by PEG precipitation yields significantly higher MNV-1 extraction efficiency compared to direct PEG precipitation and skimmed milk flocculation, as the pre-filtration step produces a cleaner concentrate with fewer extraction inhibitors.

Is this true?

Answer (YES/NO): YES